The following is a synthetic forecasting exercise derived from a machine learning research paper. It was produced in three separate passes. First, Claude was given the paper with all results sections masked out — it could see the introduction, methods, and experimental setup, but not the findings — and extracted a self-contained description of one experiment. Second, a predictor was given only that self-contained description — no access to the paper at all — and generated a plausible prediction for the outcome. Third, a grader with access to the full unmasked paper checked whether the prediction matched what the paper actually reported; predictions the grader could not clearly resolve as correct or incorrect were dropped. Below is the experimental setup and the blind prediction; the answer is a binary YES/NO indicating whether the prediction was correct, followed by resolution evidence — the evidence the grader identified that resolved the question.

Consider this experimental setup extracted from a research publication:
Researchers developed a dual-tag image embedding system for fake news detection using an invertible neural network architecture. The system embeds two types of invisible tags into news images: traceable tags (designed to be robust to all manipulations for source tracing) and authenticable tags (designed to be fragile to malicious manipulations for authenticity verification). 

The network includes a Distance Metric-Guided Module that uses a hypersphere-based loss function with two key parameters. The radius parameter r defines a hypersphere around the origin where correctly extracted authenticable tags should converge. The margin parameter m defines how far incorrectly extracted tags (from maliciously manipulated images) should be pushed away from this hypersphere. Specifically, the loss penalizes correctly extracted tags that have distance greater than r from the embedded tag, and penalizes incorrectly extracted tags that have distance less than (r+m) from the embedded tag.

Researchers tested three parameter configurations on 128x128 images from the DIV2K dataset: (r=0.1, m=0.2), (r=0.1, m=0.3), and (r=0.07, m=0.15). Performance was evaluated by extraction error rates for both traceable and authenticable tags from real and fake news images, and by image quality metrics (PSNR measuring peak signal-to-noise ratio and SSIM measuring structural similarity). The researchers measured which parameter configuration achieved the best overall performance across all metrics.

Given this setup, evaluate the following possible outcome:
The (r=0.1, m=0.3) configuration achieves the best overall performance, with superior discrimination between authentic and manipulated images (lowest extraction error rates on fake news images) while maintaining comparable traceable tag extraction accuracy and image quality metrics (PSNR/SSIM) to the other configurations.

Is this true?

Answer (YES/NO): NO